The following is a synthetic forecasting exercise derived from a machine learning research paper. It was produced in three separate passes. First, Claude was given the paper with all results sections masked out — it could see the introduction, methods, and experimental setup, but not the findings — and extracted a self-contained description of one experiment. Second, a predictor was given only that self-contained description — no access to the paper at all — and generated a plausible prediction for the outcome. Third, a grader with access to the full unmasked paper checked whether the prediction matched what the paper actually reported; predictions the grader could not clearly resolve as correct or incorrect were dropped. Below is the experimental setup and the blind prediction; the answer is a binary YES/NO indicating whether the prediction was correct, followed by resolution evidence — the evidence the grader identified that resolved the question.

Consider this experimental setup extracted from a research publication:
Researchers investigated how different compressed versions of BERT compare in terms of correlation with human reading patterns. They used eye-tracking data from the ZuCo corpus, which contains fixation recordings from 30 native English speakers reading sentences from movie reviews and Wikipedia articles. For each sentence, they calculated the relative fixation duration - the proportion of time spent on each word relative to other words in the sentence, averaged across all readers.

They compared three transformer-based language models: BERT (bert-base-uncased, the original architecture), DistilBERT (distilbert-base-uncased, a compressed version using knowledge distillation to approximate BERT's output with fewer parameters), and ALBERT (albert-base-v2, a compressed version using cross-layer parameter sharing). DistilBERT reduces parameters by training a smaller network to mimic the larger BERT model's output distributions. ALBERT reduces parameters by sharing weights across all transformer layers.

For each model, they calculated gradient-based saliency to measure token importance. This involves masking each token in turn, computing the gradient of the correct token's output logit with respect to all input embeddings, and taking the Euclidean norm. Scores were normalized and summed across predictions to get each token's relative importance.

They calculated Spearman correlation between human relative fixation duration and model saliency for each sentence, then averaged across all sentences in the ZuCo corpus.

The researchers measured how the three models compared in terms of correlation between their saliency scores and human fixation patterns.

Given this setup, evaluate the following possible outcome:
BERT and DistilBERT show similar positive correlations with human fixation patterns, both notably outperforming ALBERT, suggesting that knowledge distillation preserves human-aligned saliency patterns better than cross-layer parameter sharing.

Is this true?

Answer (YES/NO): NO